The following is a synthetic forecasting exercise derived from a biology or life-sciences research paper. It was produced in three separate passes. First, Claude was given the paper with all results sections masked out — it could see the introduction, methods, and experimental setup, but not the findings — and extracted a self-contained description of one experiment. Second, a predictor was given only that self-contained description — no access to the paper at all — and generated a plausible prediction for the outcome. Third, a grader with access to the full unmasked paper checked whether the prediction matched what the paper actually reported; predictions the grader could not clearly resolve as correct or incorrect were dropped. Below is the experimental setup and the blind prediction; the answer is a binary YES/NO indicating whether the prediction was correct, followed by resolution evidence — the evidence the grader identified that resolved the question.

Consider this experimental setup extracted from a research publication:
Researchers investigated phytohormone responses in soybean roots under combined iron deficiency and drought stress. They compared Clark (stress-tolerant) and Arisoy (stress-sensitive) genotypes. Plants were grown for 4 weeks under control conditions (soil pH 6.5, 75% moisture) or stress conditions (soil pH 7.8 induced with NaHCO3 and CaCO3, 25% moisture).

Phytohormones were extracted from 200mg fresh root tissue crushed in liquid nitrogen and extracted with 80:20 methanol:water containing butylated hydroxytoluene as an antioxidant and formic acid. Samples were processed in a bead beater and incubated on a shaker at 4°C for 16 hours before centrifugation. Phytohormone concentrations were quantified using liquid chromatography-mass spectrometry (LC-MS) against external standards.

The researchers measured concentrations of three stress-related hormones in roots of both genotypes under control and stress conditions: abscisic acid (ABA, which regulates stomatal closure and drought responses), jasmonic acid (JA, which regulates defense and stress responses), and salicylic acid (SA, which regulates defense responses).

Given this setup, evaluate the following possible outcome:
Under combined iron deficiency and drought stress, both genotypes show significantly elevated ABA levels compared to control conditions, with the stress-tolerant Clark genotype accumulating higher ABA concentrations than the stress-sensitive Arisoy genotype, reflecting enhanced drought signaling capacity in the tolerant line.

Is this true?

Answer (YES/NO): NO